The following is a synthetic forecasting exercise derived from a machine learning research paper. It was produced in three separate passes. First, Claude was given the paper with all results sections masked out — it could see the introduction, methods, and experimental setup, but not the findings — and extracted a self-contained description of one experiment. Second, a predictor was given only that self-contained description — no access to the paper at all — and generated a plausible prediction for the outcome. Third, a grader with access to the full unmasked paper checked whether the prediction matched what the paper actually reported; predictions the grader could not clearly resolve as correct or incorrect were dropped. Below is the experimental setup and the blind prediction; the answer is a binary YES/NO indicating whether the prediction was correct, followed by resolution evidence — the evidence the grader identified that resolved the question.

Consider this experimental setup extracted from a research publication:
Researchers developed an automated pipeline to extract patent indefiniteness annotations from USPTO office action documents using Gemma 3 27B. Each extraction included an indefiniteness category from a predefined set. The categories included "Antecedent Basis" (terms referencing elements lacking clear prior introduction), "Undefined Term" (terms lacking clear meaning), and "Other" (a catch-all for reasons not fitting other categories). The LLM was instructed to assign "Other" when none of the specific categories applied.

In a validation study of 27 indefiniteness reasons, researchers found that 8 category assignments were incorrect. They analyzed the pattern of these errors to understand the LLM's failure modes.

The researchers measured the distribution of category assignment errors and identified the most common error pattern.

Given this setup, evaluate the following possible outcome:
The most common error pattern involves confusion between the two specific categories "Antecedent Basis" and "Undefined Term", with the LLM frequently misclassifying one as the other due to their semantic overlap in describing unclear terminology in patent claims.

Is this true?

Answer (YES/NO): NO